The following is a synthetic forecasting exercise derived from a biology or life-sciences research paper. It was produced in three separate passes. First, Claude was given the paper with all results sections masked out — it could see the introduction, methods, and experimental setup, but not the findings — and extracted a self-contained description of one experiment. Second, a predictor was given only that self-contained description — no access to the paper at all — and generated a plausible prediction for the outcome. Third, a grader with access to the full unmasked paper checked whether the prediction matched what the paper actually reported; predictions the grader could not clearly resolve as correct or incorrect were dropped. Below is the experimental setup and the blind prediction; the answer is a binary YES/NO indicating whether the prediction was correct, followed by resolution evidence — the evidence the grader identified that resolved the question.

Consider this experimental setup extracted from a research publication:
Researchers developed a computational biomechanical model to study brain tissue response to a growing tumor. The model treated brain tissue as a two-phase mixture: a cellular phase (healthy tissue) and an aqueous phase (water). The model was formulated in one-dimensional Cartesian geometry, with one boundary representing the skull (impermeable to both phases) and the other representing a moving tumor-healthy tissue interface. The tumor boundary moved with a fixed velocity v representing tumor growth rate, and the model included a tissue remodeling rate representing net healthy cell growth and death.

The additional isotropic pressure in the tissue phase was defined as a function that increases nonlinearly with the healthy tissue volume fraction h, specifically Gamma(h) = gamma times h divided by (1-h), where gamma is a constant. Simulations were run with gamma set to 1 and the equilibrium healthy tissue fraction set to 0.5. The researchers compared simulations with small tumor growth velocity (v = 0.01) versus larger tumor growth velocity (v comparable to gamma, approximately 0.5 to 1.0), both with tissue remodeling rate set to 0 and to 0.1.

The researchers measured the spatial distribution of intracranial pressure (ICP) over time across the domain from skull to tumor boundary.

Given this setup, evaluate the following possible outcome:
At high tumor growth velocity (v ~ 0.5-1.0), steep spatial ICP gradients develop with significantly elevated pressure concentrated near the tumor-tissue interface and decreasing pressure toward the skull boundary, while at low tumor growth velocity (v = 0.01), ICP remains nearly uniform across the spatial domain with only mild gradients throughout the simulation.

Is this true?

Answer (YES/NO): YES